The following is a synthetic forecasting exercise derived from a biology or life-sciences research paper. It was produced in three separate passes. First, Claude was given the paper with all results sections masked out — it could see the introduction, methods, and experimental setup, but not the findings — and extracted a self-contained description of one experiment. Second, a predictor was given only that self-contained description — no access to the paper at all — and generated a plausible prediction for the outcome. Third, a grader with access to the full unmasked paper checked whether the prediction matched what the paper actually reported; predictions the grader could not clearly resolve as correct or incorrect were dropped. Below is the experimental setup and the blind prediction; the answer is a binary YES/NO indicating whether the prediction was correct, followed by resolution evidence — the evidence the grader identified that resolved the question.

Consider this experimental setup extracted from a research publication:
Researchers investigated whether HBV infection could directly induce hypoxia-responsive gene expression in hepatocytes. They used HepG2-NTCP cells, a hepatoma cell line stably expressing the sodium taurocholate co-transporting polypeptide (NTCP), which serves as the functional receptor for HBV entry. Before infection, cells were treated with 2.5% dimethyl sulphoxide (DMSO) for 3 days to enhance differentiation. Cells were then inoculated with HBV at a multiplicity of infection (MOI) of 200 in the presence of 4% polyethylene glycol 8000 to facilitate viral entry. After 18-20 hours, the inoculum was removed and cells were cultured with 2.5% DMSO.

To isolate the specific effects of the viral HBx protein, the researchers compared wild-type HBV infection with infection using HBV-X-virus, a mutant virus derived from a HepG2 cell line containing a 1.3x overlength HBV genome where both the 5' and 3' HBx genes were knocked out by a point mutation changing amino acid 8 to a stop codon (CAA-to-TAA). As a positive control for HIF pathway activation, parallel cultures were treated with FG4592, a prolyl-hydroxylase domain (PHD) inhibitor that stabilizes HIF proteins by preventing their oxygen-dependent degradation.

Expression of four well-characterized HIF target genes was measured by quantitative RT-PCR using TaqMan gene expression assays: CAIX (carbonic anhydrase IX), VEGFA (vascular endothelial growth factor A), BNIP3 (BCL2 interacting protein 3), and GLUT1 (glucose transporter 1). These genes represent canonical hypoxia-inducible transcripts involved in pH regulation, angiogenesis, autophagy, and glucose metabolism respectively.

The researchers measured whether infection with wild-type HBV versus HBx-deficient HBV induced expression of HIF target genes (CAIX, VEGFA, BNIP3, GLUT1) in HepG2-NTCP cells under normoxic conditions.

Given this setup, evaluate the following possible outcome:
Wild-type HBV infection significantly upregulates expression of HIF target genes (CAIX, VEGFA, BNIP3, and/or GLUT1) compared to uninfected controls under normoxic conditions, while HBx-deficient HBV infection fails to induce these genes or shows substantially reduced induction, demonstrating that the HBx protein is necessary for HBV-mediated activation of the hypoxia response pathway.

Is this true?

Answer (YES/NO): NO